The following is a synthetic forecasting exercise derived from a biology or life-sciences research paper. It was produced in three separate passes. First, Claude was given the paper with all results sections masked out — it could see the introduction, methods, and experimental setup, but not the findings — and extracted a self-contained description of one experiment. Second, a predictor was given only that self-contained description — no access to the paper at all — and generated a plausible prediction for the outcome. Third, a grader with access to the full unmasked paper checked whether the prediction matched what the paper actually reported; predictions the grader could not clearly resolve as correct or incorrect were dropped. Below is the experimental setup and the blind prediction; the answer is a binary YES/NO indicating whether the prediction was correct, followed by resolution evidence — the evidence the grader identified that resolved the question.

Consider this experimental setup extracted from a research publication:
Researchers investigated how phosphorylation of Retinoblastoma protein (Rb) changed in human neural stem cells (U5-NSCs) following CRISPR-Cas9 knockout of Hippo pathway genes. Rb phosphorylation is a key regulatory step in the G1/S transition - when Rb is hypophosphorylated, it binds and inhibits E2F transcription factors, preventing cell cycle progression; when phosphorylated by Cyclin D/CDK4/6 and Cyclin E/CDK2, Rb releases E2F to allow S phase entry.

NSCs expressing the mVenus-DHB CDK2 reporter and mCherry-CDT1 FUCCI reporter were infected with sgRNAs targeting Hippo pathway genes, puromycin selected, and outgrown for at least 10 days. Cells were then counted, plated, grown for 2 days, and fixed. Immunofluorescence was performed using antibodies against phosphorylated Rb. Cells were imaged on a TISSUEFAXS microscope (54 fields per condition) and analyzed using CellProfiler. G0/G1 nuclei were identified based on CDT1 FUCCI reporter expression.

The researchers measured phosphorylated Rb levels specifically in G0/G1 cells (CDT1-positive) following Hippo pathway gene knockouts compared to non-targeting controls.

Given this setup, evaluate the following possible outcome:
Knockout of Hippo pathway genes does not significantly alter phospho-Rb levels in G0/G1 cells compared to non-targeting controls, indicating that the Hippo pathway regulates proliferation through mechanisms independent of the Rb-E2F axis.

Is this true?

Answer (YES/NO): NO